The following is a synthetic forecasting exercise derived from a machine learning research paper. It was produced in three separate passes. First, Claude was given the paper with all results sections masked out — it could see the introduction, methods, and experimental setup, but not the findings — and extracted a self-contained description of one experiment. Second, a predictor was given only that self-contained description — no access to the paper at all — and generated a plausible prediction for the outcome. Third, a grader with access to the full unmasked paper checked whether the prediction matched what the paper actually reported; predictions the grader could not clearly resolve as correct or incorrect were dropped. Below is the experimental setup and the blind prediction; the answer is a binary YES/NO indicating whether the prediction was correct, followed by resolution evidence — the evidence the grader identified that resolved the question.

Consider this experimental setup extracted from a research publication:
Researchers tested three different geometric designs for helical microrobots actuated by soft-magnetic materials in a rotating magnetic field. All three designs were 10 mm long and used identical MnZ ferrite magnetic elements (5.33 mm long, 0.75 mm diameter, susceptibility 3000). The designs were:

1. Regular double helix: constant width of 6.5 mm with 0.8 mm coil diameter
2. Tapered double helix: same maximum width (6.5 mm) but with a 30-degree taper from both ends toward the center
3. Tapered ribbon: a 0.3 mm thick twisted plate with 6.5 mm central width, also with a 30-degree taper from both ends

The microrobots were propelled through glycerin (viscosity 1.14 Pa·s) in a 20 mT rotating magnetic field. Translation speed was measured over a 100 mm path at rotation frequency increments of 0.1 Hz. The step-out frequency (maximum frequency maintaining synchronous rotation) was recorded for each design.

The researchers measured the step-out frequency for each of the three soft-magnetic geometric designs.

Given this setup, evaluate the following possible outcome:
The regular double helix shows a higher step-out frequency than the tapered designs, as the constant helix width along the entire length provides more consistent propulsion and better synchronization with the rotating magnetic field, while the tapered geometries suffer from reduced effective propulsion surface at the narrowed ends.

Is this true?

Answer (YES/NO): NO